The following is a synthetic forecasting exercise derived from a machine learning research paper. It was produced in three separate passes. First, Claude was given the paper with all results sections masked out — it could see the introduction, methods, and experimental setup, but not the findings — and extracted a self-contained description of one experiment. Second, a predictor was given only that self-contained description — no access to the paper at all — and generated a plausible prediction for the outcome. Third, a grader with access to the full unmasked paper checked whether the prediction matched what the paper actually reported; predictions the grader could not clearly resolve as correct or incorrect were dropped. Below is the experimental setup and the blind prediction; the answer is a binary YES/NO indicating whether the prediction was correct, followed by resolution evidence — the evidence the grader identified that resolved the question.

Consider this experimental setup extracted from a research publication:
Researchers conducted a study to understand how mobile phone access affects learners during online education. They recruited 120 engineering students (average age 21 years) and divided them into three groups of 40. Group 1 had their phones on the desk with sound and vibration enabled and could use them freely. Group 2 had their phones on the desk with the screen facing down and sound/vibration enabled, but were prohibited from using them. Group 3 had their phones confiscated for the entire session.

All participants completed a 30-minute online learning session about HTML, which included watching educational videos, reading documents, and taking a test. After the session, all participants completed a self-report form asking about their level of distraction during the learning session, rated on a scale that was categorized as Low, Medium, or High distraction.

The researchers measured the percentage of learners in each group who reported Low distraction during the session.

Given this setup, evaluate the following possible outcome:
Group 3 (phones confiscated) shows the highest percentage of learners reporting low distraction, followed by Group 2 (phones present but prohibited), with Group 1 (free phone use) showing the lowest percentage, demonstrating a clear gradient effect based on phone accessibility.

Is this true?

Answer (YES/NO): NO